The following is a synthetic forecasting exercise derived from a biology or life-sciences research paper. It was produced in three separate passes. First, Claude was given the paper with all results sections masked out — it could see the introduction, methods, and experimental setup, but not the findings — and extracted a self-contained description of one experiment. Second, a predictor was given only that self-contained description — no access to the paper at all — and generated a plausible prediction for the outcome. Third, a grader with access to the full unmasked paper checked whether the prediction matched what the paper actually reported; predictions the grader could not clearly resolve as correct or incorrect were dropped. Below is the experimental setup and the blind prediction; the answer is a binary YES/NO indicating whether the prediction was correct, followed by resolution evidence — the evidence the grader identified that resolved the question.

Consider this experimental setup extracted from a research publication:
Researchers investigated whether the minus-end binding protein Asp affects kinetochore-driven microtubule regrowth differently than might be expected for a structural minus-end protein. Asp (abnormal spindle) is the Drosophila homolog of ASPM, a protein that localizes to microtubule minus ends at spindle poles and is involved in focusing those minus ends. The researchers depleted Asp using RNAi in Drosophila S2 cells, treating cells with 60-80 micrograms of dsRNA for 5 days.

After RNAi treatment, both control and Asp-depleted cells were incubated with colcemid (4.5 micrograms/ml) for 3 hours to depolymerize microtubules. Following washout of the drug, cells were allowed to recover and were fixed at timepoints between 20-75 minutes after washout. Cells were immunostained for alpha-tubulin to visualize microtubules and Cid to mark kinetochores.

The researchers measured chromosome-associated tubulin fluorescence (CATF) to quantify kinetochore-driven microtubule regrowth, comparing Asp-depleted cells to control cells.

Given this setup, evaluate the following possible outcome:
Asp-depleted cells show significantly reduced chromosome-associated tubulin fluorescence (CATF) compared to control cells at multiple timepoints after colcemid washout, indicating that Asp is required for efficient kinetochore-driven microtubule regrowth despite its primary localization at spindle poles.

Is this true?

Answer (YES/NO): NO